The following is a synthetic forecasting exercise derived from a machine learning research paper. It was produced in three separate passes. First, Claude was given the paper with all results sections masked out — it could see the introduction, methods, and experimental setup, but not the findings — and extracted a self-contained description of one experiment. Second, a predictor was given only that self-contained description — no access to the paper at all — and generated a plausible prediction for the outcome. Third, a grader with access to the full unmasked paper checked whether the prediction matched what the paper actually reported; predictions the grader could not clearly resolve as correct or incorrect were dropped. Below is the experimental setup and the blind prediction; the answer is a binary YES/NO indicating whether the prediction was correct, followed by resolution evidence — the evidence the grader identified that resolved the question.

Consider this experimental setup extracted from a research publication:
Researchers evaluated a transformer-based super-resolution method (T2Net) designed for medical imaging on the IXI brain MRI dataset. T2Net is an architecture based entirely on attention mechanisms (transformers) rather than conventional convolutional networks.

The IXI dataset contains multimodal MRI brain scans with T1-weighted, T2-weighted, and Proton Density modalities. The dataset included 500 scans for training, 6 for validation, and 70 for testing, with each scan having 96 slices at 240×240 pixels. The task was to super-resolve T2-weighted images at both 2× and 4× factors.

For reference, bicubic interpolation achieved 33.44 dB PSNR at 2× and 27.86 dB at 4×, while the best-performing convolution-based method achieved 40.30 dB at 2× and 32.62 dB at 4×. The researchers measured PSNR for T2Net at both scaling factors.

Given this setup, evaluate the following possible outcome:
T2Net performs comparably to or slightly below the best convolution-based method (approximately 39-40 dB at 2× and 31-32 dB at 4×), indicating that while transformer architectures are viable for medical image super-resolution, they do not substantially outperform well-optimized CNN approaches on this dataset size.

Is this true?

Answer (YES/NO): NO